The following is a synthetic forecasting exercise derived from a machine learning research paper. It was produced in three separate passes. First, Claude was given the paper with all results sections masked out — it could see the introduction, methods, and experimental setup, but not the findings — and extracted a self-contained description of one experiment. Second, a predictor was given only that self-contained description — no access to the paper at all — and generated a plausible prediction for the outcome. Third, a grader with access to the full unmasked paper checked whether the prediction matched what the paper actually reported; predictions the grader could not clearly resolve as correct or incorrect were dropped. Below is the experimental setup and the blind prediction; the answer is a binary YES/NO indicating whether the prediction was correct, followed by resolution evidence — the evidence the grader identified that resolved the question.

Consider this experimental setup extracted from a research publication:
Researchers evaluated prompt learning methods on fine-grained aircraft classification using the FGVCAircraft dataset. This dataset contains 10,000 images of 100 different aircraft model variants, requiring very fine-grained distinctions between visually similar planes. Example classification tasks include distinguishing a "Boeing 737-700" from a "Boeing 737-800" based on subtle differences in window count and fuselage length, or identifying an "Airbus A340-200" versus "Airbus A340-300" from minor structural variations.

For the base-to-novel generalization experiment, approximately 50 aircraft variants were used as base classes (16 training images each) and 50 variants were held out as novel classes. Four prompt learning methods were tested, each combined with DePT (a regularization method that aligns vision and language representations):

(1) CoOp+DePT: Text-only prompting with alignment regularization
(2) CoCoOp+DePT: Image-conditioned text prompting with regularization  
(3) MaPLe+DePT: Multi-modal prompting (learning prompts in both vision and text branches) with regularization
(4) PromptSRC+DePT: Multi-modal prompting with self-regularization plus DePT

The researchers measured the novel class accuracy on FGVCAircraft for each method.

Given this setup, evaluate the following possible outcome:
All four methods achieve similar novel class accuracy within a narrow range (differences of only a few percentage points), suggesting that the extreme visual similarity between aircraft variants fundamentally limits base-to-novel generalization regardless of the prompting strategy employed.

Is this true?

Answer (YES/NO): NO